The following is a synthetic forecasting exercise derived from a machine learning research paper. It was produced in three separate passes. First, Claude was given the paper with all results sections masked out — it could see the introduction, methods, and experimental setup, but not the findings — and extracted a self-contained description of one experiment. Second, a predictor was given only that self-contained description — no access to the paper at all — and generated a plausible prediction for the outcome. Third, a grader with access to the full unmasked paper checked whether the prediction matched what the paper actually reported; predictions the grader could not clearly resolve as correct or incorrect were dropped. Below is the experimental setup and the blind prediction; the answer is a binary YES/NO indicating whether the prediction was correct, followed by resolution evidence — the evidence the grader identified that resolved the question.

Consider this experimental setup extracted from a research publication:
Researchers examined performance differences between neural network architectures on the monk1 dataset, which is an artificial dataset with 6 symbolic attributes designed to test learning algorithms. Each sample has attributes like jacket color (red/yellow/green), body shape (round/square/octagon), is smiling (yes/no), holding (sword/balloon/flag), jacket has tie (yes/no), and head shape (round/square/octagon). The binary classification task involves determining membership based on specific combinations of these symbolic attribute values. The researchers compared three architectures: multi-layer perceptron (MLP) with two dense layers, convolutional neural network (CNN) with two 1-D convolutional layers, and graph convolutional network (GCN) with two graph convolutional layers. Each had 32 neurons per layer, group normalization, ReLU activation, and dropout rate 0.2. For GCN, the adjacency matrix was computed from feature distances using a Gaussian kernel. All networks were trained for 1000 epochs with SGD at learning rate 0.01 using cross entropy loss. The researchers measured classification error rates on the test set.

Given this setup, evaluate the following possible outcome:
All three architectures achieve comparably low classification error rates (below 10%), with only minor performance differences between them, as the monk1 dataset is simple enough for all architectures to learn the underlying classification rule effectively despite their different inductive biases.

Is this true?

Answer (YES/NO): NO